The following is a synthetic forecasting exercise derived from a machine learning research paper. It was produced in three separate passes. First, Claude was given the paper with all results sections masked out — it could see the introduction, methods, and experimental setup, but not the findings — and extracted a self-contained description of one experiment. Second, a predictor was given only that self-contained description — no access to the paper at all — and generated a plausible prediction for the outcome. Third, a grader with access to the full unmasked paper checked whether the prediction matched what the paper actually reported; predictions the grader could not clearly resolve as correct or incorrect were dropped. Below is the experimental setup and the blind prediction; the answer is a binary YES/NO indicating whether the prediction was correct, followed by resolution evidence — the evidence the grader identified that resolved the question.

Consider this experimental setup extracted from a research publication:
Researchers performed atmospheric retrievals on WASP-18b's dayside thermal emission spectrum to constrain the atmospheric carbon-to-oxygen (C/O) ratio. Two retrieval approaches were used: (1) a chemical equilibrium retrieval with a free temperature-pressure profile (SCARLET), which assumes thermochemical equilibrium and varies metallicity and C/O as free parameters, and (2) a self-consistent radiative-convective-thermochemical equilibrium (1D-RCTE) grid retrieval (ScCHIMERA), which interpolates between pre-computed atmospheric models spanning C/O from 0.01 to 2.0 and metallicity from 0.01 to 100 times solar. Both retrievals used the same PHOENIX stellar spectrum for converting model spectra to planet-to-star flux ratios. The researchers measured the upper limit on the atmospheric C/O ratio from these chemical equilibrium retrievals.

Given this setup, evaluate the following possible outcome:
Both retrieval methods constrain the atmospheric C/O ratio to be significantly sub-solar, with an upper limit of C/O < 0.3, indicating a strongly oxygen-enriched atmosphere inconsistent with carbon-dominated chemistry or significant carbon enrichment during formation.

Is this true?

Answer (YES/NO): NO